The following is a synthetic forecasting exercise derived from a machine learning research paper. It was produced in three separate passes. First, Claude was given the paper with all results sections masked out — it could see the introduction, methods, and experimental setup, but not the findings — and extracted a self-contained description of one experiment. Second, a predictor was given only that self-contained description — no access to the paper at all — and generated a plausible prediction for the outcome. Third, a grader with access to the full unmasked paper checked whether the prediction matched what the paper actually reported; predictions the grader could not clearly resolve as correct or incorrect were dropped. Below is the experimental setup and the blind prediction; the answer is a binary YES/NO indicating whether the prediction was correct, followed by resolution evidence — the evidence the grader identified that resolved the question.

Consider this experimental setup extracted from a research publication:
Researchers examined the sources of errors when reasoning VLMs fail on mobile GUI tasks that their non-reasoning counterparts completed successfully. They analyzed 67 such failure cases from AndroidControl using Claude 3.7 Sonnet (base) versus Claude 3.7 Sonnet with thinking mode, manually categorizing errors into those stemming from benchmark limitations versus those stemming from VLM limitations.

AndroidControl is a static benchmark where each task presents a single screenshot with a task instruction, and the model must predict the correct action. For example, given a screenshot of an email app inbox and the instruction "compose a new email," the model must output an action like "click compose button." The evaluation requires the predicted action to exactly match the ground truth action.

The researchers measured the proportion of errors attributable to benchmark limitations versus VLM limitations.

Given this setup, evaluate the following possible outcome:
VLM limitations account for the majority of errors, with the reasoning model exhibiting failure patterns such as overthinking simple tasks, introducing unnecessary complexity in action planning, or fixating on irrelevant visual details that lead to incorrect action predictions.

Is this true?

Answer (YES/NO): NO